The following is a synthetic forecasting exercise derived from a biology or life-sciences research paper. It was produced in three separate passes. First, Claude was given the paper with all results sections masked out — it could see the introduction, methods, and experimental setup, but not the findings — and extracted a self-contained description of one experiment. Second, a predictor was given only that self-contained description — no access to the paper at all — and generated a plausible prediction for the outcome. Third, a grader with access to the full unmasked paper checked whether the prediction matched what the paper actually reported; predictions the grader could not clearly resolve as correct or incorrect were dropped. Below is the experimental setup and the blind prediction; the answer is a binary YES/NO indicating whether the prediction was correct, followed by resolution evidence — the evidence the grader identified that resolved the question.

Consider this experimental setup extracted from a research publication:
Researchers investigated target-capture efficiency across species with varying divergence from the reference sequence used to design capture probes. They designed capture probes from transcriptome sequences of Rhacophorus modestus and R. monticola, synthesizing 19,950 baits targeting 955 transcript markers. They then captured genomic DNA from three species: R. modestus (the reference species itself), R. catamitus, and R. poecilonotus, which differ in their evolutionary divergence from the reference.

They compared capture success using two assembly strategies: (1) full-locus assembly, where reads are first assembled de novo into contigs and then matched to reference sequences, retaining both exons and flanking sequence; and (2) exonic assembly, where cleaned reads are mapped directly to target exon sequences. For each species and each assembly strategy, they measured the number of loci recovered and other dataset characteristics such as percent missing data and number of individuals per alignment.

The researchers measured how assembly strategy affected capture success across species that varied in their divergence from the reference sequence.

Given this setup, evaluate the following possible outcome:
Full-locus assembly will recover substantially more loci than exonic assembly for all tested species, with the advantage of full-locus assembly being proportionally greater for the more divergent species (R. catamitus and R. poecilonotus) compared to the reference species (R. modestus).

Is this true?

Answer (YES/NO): NO